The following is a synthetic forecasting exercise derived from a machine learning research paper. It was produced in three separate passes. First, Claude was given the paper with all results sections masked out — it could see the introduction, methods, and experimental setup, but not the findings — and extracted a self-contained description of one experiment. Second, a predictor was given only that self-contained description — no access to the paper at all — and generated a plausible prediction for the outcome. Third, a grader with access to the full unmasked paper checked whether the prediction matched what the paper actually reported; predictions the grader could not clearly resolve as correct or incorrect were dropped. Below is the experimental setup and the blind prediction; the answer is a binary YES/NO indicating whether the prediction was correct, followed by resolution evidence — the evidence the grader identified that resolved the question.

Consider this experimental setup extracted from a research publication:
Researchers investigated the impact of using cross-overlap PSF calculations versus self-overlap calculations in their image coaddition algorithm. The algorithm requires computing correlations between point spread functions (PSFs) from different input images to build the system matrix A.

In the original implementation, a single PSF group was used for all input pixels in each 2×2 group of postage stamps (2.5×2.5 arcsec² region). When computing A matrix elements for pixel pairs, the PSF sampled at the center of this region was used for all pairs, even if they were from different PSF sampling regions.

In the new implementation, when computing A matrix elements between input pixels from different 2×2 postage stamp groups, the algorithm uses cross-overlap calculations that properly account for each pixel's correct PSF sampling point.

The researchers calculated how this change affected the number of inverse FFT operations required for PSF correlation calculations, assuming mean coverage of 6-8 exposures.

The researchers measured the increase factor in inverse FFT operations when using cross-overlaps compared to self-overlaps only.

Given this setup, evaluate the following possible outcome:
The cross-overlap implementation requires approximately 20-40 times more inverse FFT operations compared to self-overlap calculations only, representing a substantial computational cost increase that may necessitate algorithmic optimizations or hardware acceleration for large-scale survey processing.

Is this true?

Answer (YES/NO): NO